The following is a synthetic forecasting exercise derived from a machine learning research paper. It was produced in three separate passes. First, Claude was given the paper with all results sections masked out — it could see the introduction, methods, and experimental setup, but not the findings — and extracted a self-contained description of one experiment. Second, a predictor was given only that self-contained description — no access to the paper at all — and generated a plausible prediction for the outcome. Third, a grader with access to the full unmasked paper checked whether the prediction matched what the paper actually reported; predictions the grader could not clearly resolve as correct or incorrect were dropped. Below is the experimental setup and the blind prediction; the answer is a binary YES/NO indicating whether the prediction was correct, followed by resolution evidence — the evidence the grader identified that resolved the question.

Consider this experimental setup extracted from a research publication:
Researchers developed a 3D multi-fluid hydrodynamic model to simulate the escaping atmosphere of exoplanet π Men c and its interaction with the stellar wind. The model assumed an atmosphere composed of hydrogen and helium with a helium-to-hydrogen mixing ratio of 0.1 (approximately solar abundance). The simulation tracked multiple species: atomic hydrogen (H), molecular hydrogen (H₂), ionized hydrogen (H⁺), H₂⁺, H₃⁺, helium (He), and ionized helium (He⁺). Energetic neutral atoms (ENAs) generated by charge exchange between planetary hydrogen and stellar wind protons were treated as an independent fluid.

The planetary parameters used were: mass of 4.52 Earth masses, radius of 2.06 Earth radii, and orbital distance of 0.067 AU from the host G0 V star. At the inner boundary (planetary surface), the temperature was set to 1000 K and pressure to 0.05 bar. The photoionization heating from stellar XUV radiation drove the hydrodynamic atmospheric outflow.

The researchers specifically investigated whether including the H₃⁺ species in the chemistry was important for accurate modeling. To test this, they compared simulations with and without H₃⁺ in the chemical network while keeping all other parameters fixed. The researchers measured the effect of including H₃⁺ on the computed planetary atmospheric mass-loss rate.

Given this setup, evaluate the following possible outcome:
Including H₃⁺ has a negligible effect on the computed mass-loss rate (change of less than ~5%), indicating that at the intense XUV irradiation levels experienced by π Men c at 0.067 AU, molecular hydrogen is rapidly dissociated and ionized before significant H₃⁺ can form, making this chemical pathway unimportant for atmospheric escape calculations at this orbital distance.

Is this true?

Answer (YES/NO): NO